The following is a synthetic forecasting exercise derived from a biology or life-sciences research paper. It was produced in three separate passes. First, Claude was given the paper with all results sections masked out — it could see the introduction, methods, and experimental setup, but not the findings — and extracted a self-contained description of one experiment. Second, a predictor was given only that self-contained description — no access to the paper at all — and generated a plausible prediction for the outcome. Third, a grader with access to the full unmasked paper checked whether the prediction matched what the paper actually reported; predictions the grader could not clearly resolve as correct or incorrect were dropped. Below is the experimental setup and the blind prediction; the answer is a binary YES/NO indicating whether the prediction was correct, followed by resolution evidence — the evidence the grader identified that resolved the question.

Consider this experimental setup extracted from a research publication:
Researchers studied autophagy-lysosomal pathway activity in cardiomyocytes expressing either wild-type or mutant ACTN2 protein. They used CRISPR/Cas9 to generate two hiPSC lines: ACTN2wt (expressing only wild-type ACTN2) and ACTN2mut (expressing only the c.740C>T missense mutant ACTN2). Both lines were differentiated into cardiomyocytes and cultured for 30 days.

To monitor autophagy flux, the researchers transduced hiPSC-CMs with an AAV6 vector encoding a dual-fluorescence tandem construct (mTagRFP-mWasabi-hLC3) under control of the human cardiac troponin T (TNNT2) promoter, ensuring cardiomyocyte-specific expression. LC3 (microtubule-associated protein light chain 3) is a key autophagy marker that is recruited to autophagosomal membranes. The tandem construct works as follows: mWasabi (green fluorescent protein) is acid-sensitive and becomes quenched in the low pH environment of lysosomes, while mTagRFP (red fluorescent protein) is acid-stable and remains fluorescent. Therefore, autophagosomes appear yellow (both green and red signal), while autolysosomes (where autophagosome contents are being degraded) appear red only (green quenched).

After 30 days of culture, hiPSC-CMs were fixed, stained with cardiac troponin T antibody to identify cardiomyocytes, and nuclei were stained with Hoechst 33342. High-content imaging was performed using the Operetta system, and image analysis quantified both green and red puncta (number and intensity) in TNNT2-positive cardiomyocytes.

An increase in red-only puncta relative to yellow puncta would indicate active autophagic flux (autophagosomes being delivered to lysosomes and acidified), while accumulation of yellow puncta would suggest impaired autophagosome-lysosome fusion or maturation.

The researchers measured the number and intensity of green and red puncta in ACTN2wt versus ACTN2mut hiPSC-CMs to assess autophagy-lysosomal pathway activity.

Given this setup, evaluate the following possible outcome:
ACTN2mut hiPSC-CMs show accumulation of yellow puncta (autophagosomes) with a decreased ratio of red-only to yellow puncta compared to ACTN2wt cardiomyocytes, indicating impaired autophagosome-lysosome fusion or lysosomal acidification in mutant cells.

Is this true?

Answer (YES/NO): NO